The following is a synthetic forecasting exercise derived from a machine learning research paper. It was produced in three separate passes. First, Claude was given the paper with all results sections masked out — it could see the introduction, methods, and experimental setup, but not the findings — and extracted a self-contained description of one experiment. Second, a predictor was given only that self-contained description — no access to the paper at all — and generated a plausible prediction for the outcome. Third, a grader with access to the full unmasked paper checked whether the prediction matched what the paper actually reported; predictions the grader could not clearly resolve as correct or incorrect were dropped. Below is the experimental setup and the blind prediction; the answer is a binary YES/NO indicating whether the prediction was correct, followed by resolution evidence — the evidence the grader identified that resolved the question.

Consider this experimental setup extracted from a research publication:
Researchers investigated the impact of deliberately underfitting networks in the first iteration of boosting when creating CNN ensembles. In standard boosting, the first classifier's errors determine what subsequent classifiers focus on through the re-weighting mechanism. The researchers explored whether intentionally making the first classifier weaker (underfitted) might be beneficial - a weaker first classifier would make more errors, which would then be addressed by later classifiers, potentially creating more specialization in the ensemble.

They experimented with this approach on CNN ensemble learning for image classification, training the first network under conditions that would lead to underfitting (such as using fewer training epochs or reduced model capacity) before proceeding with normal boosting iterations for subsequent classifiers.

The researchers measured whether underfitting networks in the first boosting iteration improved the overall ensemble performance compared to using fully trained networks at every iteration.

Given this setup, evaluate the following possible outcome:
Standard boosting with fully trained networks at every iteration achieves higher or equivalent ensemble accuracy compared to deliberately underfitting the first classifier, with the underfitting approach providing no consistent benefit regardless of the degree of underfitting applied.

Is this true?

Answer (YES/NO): NO